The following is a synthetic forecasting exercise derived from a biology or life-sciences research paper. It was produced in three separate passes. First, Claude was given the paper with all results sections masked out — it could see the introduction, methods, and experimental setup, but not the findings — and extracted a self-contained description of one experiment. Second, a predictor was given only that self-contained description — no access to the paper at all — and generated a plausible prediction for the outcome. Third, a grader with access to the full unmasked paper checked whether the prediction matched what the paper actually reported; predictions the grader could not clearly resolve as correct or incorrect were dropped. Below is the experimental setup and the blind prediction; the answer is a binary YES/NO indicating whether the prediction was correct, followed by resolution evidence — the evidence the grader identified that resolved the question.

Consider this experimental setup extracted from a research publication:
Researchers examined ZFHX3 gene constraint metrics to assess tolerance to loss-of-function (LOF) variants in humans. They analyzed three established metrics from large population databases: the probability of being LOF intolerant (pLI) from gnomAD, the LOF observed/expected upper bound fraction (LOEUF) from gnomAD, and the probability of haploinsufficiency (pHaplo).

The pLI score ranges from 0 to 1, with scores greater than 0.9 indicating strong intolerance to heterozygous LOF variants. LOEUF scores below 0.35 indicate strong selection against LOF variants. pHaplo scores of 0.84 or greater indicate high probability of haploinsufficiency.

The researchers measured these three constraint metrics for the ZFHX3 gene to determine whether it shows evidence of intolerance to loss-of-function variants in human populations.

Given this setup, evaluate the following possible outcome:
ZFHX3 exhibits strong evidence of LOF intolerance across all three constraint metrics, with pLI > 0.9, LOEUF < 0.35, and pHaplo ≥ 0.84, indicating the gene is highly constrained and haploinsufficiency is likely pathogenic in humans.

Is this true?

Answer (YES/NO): YES